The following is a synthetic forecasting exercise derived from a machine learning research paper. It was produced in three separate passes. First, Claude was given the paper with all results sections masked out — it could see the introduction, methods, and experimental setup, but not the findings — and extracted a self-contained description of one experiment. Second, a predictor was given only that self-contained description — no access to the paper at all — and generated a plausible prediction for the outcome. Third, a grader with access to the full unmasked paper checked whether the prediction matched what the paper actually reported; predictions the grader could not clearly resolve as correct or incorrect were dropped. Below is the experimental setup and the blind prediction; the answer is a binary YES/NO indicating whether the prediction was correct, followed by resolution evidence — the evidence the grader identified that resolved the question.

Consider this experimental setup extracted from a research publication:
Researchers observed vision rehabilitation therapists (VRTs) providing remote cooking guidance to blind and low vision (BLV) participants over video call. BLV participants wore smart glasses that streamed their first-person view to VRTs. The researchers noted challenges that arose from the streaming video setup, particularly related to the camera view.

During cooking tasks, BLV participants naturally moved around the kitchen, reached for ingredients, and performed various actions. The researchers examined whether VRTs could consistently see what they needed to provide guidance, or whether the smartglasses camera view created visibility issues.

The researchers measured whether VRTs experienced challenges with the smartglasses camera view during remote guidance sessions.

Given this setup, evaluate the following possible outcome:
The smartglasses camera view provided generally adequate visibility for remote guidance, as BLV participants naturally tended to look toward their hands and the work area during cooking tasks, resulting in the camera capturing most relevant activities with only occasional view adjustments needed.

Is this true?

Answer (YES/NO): NO